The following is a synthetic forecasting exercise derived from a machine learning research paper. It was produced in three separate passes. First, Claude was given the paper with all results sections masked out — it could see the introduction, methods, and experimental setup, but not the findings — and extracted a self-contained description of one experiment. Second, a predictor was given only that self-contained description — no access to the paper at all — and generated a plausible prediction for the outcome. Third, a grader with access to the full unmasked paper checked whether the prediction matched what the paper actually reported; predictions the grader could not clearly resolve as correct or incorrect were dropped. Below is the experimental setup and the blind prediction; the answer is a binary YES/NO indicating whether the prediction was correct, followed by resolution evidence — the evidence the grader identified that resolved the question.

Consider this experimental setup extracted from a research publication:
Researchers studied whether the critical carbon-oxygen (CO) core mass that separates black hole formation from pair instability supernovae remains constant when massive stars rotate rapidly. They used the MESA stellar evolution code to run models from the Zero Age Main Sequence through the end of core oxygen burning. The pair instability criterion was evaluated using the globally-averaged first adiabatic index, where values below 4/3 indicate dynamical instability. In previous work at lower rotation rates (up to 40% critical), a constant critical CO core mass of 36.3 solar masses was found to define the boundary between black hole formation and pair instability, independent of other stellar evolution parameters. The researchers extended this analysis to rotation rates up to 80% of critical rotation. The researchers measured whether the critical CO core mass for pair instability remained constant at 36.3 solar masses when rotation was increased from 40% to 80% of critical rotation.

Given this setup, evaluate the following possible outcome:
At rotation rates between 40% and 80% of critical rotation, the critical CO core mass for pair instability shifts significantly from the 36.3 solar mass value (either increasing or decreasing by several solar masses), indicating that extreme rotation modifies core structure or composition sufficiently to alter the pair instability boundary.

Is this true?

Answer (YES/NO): NO